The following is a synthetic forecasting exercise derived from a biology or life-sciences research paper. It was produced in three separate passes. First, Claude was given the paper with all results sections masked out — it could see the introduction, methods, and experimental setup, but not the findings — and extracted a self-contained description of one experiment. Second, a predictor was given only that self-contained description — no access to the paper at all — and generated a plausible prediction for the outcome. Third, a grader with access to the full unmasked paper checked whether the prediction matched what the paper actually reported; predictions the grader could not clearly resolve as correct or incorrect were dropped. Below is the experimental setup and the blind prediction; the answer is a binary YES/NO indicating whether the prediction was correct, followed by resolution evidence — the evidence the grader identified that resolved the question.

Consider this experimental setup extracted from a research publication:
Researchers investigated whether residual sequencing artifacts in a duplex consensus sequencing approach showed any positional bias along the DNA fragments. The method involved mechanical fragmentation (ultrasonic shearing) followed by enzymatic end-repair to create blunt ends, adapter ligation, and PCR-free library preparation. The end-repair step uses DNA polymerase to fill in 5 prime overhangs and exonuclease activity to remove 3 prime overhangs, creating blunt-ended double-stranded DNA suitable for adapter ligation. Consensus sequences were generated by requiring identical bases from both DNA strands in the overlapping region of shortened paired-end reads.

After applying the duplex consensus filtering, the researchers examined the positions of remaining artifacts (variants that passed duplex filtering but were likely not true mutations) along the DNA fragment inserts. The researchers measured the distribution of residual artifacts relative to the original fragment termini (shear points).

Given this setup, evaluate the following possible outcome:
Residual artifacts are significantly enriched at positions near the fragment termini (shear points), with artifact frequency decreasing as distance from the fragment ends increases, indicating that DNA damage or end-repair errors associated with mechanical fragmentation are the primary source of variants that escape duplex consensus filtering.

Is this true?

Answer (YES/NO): YES